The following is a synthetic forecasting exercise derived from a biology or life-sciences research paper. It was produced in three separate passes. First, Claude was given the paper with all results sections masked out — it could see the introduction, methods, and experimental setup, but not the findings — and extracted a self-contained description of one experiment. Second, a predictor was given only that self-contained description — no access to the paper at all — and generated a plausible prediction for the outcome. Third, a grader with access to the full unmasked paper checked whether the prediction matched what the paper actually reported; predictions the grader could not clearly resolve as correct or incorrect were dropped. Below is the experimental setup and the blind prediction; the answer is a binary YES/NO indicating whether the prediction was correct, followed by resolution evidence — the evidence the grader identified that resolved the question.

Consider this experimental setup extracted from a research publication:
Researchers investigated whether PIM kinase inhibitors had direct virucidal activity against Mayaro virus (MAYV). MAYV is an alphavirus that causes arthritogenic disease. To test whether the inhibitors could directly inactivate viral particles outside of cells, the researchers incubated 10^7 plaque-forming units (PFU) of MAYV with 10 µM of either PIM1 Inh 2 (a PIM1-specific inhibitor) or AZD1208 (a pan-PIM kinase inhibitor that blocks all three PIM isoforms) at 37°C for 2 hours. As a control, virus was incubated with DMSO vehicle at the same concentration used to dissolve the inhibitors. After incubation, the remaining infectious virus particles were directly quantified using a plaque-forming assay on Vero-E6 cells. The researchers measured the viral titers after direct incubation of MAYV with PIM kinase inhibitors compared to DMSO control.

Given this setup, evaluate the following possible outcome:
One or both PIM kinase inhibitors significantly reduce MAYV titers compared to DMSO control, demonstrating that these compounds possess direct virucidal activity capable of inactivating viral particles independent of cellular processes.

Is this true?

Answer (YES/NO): NO